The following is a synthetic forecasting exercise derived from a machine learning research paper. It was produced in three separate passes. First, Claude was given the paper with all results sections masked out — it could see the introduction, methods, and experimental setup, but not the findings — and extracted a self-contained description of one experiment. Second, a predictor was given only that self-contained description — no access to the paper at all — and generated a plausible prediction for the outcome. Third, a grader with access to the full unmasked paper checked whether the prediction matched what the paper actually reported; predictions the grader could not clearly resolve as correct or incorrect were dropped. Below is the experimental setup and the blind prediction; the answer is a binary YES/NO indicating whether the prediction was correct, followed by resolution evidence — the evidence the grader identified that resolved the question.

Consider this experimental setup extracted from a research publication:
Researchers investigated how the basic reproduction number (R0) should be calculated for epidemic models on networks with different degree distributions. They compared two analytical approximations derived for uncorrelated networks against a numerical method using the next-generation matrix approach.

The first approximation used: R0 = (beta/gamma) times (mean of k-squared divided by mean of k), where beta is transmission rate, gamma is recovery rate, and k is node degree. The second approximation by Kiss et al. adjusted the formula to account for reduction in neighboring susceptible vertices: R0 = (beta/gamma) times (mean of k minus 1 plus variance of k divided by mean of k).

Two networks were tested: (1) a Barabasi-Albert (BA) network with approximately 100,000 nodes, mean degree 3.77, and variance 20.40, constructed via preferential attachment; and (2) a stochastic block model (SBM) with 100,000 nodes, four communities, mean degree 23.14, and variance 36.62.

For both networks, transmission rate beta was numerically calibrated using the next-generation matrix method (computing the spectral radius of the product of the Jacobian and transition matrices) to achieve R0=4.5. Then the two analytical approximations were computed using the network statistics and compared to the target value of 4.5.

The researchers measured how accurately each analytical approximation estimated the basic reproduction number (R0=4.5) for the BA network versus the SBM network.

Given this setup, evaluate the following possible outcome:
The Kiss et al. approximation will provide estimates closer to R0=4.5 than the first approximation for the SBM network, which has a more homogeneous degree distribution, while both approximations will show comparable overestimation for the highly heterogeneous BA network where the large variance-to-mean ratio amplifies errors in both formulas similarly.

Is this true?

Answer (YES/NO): NO